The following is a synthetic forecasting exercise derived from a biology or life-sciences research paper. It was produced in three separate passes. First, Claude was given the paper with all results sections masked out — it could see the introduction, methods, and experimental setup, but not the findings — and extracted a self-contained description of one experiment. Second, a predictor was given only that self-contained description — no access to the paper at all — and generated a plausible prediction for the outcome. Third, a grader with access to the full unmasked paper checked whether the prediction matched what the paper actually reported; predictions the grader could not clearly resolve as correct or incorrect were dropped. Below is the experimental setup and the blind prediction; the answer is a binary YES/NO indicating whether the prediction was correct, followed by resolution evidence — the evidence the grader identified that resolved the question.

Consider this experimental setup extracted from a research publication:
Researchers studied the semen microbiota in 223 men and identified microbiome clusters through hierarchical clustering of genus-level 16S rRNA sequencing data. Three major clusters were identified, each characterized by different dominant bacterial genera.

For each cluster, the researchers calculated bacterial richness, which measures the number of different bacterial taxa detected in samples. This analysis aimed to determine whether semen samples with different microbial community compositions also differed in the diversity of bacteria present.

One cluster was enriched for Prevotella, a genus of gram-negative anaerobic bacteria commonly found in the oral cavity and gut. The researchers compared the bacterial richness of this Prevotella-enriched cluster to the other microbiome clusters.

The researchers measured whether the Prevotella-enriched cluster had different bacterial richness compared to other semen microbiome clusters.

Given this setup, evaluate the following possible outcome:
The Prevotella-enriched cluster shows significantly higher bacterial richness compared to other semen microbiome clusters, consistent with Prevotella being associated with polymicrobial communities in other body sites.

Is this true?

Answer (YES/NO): YES